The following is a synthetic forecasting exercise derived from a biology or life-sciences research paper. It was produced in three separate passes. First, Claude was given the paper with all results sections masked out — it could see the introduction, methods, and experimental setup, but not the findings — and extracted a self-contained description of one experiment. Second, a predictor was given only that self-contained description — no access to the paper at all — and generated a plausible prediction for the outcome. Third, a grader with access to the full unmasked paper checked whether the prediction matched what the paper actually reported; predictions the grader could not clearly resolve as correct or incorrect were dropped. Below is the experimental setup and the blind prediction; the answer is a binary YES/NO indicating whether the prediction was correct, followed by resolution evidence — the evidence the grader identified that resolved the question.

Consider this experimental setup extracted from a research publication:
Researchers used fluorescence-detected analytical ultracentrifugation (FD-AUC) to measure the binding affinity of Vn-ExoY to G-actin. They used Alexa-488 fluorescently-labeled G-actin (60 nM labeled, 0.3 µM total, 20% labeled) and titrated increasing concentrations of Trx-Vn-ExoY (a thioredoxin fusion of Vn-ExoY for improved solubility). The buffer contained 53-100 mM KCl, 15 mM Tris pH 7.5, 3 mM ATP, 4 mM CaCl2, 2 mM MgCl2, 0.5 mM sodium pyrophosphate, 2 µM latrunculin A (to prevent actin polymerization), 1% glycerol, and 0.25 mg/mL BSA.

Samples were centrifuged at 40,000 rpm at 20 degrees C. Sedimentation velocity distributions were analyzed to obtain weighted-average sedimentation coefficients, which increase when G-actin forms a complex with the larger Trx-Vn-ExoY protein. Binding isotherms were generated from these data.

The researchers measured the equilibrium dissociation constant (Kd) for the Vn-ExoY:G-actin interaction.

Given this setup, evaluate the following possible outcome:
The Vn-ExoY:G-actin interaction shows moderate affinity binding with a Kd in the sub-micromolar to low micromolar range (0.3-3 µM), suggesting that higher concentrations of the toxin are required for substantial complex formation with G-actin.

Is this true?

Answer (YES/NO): NO